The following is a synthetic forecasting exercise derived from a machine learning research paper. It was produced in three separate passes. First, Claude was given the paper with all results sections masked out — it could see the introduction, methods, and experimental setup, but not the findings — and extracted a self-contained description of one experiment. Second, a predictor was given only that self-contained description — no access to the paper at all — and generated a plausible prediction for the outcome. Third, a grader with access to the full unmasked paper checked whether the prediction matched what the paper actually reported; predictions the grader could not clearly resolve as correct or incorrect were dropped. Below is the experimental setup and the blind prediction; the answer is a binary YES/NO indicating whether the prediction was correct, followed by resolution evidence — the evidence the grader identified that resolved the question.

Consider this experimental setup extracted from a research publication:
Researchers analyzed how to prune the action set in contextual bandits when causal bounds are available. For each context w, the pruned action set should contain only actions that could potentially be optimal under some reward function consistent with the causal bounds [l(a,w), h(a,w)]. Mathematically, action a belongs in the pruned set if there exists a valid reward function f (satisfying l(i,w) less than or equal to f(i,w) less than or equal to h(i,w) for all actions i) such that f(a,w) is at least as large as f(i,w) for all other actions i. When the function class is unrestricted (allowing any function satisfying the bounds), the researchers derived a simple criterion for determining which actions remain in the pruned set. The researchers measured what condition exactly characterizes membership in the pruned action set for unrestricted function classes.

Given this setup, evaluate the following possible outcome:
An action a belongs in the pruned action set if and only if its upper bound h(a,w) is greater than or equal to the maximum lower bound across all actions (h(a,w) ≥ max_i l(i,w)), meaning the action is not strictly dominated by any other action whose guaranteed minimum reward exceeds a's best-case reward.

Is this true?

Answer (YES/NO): YES